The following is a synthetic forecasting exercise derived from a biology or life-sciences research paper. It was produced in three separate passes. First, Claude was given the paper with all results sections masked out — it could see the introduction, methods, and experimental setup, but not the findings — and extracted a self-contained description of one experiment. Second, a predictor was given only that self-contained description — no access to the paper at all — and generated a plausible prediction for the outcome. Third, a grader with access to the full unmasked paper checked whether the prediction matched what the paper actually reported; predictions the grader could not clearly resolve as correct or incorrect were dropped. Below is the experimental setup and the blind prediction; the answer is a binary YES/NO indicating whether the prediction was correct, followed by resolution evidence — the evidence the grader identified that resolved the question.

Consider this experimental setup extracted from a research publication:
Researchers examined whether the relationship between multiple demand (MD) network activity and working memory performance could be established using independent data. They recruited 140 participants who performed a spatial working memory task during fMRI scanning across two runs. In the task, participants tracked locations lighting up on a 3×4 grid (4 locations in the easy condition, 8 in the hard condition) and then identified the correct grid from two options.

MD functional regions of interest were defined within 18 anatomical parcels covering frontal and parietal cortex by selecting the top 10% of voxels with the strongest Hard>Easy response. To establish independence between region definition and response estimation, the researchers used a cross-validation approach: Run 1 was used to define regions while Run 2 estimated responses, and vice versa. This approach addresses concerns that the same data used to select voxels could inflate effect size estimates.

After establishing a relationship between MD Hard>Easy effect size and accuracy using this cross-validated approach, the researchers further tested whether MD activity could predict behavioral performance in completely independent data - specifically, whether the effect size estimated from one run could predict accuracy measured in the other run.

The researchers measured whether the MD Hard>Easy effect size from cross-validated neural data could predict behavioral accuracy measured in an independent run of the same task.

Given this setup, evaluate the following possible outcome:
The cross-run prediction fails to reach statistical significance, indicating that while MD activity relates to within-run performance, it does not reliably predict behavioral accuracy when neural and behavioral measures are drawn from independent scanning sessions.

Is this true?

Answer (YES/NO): NO